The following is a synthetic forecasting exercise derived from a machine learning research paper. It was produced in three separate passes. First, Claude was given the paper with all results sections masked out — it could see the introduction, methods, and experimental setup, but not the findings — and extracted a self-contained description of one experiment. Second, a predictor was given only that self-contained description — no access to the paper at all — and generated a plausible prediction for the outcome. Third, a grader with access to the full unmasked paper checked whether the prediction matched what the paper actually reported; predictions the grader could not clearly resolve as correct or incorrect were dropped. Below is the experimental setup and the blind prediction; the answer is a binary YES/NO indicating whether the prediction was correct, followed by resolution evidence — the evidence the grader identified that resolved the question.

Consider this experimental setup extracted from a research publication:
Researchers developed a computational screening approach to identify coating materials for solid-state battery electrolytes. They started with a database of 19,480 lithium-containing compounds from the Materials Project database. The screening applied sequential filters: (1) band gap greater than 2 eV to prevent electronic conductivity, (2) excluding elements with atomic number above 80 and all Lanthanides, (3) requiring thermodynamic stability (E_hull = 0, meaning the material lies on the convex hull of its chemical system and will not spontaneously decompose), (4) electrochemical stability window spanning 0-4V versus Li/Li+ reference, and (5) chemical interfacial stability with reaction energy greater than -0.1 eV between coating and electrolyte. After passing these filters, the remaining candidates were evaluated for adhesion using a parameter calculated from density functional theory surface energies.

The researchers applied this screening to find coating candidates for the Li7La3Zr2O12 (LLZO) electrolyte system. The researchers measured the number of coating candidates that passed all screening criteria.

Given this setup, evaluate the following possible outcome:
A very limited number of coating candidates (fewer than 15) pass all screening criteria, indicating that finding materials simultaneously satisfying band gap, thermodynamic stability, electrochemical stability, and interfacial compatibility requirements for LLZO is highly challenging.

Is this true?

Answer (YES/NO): YES